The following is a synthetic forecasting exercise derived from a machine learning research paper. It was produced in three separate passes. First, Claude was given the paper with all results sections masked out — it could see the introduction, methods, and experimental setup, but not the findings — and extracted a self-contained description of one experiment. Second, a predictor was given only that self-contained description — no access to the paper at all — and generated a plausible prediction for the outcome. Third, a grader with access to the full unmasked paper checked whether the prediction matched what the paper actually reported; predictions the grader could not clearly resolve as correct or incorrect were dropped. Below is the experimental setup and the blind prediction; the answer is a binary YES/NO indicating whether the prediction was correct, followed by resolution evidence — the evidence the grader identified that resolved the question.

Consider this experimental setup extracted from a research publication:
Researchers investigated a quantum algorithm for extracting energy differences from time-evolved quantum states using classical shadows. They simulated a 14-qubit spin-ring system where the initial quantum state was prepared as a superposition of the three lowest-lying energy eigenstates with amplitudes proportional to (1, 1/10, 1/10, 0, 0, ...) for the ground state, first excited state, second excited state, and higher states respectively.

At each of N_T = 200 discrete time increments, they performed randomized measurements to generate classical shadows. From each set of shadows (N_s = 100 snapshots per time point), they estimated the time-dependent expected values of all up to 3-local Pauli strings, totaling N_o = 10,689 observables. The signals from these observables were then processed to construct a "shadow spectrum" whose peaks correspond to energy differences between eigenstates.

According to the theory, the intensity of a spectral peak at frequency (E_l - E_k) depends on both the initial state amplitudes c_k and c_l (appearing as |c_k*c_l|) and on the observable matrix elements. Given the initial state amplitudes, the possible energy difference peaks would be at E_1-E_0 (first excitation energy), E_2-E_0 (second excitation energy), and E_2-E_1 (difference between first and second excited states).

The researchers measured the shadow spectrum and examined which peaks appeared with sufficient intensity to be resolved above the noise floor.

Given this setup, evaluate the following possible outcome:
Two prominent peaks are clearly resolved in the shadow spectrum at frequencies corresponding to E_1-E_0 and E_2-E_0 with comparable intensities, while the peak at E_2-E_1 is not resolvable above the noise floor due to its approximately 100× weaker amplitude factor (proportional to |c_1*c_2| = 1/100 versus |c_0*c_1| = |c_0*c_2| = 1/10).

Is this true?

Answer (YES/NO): YES